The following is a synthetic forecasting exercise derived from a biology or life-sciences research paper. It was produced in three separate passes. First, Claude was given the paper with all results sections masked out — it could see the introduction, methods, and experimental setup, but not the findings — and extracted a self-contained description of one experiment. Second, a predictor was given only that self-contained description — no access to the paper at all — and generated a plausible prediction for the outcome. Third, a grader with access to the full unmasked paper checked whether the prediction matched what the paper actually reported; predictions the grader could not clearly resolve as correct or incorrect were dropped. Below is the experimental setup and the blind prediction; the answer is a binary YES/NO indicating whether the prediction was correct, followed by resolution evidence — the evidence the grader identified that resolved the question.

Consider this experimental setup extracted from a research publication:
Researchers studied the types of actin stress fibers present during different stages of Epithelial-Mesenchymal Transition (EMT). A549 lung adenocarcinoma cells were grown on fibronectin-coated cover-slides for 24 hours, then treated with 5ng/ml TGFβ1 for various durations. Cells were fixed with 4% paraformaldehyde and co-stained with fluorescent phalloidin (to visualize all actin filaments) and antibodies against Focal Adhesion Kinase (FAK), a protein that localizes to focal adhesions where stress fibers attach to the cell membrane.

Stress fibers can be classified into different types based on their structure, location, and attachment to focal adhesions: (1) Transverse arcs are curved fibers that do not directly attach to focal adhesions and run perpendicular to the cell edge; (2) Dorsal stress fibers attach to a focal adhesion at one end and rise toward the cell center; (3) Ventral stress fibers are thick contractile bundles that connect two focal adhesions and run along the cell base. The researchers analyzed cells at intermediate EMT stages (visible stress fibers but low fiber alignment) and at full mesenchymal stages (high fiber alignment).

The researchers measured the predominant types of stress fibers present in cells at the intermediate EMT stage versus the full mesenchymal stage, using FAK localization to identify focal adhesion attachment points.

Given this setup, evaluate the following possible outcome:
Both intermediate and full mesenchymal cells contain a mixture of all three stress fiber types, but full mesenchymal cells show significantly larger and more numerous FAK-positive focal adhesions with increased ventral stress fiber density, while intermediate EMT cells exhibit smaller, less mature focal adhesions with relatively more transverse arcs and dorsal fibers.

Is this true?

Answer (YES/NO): NO